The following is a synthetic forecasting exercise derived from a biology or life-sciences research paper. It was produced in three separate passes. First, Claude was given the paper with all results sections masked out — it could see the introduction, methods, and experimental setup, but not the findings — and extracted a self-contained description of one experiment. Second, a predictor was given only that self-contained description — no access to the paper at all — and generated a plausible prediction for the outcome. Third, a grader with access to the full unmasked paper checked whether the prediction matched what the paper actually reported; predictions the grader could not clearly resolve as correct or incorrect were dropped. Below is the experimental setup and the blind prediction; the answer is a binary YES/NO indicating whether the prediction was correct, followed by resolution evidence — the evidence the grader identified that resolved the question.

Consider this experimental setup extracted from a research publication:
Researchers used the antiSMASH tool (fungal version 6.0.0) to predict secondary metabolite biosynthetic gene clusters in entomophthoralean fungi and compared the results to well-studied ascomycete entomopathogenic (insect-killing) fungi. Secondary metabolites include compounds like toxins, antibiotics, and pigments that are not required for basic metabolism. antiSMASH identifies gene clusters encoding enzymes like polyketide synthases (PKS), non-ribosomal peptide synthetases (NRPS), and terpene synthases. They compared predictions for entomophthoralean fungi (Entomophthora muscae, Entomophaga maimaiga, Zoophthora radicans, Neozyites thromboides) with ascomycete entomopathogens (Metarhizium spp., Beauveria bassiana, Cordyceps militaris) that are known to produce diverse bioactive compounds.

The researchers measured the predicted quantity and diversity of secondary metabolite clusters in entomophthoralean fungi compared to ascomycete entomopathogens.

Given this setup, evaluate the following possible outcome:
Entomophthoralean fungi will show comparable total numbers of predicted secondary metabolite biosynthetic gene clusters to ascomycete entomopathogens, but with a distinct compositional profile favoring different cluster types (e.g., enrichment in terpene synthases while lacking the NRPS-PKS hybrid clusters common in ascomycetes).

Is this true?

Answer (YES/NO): NO